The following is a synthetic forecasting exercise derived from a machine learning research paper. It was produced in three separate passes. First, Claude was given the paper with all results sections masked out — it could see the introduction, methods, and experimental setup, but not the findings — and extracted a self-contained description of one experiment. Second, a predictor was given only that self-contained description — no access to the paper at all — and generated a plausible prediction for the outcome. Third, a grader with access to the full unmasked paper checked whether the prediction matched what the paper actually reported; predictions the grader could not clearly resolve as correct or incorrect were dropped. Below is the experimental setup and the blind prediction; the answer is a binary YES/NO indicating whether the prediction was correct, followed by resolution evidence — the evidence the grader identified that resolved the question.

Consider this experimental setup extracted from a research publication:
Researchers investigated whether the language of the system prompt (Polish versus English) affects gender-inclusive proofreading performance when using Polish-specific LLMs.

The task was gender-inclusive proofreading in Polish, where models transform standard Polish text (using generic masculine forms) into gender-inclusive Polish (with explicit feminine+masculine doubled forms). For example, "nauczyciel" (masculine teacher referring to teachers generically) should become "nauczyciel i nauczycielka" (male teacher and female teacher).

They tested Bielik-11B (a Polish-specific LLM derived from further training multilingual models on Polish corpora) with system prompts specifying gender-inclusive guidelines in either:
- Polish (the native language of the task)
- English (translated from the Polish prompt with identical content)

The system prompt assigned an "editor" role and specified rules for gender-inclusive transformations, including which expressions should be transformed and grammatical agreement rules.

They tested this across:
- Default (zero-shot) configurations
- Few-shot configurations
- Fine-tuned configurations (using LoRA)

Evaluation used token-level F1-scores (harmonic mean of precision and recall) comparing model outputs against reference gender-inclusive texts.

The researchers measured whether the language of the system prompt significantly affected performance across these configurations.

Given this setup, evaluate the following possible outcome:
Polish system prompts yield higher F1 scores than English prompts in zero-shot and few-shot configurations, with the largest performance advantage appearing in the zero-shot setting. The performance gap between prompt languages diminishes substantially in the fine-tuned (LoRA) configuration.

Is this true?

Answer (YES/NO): NO